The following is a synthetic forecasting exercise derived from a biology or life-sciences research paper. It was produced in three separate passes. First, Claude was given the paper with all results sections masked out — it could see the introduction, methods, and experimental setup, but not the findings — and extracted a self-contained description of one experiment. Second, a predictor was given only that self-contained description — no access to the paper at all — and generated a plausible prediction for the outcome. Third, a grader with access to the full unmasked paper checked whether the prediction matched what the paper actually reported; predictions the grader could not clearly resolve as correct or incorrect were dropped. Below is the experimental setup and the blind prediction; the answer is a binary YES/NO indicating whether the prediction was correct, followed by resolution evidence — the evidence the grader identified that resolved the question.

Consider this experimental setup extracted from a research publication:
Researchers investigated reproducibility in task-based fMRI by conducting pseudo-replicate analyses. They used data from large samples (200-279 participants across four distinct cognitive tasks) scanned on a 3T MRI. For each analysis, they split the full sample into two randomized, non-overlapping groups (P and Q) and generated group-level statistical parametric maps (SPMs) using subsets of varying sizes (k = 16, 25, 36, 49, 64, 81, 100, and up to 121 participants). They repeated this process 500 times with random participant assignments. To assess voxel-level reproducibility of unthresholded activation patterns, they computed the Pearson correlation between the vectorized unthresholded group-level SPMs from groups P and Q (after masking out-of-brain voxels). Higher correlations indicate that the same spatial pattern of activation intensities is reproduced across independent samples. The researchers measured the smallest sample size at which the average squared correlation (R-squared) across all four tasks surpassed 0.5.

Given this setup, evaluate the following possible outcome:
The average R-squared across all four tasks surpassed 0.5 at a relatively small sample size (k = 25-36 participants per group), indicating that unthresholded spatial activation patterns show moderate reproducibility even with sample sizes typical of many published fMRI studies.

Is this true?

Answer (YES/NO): NO